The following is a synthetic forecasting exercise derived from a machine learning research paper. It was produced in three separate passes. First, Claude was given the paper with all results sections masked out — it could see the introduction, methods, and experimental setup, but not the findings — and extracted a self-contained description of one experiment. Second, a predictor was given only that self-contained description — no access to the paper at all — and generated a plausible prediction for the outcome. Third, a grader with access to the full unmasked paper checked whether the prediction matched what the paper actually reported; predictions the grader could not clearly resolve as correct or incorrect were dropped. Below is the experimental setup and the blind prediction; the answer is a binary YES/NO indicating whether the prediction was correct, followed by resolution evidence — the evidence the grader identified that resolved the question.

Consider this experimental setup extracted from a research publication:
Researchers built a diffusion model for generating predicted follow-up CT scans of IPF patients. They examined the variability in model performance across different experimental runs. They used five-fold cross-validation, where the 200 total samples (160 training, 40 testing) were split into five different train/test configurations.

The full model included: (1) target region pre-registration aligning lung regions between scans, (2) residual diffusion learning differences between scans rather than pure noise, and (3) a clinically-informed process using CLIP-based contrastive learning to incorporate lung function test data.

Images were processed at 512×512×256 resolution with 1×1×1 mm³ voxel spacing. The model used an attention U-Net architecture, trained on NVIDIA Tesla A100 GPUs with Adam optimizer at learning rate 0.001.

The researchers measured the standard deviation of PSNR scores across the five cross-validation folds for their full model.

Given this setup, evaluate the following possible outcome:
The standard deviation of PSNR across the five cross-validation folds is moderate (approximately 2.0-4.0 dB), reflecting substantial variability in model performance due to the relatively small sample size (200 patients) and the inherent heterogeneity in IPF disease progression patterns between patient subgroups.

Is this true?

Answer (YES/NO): NO